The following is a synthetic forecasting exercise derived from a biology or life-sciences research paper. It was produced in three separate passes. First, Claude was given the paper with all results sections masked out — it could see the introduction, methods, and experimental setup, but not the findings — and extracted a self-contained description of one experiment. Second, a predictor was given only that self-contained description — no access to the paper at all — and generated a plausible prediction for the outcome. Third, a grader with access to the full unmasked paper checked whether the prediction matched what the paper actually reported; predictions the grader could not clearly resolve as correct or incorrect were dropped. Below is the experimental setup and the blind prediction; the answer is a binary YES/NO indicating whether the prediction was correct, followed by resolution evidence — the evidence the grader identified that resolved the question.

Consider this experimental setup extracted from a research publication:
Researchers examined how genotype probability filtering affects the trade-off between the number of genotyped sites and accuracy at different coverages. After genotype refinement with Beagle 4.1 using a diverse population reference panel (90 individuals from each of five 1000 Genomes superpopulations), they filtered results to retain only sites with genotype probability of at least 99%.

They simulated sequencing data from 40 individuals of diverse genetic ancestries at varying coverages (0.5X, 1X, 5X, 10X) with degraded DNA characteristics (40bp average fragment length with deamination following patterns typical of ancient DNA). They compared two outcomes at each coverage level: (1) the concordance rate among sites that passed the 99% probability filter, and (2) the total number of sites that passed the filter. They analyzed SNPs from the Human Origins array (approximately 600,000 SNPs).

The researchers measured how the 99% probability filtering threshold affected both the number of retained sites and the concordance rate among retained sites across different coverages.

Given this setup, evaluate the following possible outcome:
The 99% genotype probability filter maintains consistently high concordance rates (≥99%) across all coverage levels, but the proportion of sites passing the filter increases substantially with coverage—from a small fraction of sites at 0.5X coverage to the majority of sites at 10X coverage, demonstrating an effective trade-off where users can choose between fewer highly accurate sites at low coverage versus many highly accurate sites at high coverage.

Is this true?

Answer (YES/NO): NO